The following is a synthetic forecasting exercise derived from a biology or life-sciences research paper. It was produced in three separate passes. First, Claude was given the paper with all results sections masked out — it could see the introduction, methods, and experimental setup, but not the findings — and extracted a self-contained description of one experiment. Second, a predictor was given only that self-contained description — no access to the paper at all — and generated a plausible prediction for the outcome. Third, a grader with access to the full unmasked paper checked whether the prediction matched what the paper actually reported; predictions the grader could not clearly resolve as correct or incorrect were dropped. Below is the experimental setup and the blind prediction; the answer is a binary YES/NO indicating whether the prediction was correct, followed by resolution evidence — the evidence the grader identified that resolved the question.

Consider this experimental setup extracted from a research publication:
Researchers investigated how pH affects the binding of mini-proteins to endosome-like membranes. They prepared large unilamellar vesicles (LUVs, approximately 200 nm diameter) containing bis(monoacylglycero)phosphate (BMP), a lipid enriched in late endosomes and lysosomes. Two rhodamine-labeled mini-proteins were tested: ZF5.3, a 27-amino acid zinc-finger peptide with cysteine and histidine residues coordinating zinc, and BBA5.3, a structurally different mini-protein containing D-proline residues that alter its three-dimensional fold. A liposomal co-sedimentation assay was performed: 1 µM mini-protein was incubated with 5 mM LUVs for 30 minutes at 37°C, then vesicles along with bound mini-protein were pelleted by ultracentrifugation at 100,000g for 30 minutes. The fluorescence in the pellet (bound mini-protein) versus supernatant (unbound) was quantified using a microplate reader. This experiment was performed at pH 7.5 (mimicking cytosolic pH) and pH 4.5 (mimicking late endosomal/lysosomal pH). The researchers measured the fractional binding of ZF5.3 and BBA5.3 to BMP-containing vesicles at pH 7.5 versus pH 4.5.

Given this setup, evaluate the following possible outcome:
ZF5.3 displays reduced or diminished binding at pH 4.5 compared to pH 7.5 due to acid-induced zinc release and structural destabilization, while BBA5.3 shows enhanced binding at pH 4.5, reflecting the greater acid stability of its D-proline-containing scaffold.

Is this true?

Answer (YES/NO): NO